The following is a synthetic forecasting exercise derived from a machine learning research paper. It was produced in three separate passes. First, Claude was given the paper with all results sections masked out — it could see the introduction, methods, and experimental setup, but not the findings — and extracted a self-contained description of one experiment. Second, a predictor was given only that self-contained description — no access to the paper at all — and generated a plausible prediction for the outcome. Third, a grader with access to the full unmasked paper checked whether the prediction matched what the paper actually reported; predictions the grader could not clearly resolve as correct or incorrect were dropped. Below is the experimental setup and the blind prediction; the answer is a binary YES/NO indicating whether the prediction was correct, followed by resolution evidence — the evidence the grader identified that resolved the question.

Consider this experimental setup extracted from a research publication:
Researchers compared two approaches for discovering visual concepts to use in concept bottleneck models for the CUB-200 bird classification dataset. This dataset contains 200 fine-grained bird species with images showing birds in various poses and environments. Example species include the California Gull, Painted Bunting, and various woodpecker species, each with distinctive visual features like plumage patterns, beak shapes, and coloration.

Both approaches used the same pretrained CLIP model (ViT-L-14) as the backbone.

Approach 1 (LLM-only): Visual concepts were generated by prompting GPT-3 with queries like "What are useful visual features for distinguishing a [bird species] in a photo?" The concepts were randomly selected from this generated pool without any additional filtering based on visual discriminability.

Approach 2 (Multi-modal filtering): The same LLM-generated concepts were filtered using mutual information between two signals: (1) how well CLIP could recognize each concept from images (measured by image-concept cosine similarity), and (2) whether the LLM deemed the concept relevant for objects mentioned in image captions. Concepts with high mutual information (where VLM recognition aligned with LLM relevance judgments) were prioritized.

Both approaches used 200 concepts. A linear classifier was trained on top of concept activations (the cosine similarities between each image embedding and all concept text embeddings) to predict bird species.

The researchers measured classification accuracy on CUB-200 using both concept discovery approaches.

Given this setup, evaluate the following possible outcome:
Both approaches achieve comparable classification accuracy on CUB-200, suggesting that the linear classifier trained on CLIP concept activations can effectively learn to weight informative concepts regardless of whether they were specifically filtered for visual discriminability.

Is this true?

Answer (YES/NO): NO